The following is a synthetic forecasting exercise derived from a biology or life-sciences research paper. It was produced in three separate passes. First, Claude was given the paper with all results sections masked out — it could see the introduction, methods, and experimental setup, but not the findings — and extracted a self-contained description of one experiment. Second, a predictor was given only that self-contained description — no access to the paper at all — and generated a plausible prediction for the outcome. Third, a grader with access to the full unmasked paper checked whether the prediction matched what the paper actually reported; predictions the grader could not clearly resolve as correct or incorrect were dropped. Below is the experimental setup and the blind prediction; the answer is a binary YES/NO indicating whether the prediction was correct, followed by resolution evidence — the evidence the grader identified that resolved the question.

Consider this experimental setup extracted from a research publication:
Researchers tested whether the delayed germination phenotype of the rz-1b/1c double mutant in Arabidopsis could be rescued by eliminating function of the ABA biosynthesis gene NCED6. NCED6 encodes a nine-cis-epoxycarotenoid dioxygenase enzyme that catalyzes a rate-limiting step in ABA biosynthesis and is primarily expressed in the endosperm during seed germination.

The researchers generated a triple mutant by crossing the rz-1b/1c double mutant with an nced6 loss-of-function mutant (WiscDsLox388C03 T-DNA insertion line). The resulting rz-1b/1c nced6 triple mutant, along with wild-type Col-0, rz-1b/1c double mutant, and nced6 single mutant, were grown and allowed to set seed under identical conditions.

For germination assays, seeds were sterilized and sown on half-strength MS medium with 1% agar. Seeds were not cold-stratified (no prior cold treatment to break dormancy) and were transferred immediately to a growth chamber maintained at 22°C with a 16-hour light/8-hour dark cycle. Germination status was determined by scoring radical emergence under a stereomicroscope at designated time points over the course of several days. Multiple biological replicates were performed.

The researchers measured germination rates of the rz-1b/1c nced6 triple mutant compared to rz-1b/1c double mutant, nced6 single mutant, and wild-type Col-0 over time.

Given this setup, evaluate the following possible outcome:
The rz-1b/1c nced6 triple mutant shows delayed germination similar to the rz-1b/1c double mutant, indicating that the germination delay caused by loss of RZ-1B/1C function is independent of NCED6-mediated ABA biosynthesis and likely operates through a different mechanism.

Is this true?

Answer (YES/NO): NO